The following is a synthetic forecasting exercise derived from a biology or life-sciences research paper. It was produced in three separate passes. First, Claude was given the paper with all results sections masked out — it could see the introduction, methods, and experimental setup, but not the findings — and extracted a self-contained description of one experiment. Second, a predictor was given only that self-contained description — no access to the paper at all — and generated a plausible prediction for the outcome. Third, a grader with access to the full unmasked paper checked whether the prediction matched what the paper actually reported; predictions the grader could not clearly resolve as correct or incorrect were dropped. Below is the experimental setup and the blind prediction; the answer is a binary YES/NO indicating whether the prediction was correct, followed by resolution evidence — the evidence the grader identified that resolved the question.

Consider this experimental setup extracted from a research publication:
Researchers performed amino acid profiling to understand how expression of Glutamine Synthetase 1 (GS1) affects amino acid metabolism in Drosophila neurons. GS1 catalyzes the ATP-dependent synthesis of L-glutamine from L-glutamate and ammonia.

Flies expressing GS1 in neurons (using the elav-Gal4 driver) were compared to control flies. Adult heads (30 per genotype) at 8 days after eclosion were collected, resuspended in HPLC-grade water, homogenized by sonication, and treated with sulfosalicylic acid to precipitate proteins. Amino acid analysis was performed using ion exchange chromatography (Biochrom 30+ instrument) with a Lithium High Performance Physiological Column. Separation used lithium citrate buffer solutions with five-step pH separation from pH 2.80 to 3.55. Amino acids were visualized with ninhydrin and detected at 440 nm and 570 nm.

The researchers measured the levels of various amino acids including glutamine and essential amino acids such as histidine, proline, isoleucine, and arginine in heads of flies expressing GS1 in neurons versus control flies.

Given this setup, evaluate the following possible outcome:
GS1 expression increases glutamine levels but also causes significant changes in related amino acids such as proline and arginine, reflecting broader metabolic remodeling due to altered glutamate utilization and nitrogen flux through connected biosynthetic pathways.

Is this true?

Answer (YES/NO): YES